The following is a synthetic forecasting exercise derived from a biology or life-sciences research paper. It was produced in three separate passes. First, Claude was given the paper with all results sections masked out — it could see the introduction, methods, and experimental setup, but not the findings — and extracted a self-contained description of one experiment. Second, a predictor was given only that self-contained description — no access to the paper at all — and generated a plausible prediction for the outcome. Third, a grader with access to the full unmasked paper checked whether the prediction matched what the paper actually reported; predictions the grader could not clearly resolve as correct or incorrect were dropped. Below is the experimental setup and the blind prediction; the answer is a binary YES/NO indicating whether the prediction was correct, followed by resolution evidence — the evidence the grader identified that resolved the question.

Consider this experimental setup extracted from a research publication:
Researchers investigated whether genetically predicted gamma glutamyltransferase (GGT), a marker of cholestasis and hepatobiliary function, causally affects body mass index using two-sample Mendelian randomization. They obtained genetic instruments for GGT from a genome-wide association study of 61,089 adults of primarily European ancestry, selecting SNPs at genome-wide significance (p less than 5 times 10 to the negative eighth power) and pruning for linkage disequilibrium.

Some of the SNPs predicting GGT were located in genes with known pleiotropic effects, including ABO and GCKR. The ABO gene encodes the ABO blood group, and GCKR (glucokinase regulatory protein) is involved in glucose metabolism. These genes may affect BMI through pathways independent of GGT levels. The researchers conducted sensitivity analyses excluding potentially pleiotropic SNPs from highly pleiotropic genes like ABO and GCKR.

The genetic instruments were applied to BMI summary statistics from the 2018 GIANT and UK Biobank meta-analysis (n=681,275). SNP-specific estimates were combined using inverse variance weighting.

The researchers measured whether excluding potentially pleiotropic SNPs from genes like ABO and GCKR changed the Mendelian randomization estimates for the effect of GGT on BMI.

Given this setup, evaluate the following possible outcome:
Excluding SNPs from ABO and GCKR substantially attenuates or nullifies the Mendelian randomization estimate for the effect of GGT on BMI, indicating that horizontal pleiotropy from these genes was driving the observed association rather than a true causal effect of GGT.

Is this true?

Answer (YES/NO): NO